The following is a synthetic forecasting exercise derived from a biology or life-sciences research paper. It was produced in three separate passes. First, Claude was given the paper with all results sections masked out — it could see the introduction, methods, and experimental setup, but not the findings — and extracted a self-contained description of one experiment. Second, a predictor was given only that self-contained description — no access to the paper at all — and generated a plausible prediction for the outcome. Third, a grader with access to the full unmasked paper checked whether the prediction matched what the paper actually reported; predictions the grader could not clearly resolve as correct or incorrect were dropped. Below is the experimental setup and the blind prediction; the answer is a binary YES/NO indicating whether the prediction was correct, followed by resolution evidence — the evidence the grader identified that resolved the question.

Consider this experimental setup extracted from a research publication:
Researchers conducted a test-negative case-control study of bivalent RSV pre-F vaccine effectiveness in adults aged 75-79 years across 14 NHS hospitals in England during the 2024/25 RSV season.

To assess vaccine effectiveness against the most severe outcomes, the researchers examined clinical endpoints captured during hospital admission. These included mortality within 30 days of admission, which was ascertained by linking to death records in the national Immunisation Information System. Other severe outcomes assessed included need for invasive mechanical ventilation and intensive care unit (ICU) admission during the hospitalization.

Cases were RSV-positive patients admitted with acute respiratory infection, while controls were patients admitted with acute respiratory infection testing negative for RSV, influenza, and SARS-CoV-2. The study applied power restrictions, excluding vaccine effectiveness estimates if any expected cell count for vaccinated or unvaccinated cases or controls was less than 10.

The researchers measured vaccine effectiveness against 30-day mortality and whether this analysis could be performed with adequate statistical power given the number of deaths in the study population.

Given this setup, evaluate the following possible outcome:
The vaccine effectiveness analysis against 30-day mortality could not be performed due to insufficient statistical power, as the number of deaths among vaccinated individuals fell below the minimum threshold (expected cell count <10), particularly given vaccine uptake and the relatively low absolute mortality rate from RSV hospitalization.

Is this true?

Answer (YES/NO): YES